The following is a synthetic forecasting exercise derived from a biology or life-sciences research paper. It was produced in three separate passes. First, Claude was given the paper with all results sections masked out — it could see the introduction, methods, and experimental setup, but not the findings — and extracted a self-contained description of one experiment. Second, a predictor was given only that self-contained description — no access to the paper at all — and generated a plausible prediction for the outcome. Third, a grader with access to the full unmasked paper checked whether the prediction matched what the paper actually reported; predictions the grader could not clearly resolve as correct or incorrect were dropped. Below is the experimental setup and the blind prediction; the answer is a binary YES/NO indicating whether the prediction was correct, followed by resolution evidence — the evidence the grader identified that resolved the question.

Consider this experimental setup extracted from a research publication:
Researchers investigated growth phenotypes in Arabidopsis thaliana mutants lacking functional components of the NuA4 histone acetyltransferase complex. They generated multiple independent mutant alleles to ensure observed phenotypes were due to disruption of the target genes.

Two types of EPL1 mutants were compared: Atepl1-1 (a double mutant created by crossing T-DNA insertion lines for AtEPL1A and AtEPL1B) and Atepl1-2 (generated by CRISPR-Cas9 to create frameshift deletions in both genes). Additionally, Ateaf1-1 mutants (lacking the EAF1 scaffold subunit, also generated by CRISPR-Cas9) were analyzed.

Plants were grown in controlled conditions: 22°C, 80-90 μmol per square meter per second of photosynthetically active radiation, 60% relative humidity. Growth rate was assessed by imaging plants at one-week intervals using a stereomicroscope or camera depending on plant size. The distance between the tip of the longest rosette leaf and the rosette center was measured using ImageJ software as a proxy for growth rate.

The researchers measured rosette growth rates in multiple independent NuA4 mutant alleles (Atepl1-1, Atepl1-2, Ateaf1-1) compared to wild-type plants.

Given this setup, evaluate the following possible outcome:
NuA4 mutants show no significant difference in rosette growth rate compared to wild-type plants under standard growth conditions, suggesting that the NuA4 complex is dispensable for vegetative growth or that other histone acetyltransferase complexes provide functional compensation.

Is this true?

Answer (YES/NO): NO